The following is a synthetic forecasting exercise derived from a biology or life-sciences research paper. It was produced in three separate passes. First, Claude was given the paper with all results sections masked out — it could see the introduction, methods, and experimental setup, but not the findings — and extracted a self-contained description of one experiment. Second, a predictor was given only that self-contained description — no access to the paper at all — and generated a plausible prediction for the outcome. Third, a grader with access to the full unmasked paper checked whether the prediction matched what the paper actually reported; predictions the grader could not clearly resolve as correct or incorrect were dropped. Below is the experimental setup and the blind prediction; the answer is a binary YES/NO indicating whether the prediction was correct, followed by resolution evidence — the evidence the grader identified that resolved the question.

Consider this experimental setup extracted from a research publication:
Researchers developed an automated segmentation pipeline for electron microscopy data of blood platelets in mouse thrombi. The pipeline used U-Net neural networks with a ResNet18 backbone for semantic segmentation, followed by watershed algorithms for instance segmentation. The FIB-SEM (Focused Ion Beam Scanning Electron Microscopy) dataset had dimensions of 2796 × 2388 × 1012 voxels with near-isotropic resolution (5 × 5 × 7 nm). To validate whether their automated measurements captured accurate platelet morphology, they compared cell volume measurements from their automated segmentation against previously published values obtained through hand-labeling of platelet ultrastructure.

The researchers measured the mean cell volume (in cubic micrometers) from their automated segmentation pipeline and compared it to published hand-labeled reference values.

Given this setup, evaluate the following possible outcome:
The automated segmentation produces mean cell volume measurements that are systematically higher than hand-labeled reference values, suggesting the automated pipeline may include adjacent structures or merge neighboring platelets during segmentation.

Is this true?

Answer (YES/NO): NO